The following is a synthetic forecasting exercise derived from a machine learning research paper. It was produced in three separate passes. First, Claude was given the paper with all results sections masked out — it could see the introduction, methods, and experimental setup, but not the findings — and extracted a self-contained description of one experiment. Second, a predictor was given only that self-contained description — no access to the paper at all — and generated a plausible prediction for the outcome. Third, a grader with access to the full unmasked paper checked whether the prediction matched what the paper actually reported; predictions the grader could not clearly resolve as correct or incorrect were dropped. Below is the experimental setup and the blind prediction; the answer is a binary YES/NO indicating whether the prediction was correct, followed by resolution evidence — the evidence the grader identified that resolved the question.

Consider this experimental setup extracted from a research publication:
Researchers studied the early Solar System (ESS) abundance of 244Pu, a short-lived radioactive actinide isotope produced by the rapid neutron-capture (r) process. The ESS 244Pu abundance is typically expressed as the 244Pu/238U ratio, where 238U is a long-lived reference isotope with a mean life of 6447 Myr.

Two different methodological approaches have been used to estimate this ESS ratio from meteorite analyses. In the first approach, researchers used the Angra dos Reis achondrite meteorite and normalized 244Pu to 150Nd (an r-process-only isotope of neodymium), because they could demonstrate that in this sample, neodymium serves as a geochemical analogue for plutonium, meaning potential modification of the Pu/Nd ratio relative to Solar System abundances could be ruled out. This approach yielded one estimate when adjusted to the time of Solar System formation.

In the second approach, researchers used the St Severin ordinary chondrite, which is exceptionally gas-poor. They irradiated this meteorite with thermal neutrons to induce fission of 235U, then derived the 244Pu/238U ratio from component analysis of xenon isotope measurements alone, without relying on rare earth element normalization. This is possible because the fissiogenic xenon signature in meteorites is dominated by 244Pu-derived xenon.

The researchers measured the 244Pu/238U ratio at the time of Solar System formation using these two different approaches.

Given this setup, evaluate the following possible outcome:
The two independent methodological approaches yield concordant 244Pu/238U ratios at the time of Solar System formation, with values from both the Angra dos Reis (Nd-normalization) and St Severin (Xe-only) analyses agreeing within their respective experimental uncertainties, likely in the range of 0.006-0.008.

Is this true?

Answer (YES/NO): NO